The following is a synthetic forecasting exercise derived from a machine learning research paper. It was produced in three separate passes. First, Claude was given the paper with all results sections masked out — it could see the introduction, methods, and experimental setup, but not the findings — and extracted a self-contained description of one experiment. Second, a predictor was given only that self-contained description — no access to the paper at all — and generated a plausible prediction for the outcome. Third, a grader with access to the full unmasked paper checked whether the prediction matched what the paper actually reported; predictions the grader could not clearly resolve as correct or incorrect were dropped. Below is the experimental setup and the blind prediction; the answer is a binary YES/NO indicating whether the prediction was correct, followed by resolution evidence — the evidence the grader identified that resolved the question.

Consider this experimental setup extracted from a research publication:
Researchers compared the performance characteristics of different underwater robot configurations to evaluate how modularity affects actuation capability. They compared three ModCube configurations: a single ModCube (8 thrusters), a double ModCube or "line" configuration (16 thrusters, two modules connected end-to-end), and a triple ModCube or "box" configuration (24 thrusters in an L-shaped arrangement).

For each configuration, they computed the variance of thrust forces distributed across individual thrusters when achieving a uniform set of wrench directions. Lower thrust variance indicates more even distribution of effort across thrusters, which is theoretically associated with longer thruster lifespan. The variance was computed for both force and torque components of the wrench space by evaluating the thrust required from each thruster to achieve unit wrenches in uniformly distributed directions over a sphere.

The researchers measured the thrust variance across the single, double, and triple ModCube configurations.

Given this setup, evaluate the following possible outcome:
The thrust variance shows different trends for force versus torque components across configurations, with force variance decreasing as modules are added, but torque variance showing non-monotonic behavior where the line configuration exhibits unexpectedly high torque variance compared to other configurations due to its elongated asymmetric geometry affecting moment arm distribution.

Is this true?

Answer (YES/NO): NO